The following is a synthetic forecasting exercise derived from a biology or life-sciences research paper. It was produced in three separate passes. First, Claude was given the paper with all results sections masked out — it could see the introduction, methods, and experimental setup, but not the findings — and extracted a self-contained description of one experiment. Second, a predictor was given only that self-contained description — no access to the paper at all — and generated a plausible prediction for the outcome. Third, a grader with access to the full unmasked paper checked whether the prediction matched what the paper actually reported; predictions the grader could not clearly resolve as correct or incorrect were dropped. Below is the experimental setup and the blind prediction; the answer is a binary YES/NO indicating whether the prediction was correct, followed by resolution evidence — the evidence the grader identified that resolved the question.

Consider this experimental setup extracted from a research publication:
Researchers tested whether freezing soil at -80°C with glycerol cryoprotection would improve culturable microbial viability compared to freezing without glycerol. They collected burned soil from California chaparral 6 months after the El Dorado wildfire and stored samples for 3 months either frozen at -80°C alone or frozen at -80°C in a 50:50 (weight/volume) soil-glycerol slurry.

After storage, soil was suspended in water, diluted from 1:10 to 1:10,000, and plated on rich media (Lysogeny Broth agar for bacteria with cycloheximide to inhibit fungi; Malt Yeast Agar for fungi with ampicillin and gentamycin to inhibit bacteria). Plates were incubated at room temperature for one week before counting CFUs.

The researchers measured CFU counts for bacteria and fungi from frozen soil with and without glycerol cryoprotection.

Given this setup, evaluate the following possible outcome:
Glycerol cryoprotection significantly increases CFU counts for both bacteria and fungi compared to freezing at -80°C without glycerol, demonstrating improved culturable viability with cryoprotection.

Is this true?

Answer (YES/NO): NO